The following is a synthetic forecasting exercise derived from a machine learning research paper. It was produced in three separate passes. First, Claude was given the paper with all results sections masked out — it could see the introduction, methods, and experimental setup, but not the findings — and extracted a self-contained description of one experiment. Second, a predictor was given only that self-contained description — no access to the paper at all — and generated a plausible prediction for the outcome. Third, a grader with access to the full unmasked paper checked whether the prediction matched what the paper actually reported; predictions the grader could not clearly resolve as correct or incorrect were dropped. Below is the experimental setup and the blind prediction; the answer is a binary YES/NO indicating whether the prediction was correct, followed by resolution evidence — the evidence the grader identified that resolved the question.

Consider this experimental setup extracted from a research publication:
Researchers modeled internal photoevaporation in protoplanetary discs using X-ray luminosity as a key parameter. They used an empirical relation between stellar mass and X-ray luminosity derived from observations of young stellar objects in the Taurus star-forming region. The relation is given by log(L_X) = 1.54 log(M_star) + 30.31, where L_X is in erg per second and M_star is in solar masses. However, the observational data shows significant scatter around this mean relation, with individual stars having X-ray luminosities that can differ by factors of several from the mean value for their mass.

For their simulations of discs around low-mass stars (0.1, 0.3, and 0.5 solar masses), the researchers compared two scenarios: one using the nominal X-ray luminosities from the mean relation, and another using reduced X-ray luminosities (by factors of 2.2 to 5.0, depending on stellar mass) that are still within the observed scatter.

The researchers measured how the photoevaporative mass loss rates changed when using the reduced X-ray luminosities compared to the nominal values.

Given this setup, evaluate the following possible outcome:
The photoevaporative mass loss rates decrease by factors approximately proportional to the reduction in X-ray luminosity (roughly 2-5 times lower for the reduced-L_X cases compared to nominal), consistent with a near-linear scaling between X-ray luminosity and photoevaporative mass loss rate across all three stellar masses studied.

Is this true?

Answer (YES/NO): NO